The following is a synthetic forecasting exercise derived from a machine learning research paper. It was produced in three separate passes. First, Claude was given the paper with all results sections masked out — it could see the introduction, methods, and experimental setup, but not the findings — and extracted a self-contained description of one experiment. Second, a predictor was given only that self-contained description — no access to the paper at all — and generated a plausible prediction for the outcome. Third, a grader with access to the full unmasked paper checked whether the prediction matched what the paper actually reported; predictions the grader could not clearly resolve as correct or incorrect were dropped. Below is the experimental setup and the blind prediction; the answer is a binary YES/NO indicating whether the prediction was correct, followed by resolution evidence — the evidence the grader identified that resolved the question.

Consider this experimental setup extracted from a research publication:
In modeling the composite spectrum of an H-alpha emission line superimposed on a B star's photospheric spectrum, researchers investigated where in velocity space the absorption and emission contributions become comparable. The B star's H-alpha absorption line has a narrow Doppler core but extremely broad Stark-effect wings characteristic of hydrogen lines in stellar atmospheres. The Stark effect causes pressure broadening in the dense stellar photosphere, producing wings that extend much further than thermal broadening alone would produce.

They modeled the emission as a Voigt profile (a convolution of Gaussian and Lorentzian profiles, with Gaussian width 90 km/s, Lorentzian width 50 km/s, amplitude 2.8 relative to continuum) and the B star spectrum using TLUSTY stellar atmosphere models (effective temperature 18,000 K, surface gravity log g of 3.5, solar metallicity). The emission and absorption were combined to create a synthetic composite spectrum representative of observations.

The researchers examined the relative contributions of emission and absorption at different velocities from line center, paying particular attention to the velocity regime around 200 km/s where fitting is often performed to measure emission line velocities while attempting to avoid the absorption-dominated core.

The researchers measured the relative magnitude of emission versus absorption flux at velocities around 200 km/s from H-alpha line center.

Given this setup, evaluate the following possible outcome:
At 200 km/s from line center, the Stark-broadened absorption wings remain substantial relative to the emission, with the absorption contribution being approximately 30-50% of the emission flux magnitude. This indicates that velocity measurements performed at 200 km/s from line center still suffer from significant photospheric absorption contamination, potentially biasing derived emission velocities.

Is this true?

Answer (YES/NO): NO